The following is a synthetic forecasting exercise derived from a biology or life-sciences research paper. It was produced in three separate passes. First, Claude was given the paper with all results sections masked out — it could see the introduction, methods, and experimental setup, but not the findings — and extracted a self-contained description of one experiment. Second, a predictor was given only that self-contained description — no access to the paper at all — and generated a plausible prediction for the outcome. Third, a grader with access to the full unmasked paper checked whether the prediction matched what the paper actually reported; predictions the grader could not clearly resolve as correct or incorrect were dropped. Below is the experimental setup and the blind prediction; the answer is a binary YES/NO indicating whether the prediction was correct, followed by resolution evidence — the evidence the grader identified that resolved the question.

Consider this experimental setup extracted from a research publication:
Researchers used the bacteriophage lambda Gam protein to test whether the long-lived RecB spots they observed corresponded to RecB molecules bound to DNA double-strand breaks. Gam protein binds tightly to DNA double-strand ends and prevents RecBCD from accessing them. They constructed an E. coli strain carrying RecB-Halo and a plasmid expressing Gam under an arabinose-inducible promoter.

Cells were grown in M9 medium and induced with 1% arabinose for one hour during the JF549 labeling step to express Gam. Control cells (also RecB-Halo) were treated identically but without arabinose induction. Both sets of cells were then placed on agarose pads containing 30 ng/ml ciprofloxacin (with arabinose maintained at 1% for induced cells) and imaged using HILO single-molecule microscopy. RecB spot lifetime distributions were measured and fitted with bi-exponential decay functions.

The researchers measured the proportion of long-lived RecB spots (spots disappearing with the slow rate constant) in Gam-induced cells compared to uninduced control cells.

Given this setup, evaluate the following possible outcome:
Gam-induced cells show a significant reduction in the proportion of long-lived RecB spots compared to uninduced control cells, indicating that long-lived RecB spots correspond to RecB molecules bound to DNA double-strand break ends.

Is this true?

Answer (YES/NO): YES